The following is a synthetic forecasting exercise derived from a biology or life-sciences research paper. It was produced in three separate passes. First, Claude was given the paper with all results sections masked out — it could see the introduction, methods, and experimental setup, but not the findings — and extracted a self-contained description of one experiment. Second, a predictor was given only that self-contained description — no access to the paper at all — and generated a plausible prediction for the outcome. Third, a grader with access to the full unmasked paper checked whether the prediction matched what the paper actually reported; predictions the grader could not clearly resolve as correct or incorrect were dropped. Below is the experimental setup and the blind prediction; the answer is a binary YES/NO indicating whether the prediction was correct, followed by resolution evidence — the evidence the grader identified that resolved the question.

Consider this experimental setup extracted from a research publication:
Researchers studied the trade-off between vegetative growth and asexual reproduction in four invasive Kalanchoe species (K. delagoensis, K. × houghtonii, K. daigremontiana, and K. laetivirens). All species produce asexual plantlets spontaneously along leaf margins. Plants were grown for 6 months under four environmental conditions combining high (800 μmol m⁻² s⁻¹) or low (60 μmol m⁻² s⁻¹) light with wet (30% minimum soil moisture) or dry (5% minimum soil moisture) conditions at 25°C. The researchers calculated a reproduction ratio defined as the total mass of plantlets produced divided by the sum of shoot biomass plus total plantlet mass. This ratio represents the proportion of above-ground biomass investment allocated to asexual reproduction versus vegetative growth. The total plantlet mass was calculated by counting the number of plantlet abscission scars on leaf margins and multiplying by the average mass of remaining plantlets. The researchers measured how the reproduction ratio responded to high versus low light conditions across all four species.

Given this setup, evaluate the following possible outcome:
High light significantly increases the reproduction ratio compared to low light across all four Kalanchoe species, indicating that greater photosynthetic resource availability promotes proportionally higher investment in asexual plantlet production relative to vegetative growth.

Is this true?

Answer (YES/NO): NO